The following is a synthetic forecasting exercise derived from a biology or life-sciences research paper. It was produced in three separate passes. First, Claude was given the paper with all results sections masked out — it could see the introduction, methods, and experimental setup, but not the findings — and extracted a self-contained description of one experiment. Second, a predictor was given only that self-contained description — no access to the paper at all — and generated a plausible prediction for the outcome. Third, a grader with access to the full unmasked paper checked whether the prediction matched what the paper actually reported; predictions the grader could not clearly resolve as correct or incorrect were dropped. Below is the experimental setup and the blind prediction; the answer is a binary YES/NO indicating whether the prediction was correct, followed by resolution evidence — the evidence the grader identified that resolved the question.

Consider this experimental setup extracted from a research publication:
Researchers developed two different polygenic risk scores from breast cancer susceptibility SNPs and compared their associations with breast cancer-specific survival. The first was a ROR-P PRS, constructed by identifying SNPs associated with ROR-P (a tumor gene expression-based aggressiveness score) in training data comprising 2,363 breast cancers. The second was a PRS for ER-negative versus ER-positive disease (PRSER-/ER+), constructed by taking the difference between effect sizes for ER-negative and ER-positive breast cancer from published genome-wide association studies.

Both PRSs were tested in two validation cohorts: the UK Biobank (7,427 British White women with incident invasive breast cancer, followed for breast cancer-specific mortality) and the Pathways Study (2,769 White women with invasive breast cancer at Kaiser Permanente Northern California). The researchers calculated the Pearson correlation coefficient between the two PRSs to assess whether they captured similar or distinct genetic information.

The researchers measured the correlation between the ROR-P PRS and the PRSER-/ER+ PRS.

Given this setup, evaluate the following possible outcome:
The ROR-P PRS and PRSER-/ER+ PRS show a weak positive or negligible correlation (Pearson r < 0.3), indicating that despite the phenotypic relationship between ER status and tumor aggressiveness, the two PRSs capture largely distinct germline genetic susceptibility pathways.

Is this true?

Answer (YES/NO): NO